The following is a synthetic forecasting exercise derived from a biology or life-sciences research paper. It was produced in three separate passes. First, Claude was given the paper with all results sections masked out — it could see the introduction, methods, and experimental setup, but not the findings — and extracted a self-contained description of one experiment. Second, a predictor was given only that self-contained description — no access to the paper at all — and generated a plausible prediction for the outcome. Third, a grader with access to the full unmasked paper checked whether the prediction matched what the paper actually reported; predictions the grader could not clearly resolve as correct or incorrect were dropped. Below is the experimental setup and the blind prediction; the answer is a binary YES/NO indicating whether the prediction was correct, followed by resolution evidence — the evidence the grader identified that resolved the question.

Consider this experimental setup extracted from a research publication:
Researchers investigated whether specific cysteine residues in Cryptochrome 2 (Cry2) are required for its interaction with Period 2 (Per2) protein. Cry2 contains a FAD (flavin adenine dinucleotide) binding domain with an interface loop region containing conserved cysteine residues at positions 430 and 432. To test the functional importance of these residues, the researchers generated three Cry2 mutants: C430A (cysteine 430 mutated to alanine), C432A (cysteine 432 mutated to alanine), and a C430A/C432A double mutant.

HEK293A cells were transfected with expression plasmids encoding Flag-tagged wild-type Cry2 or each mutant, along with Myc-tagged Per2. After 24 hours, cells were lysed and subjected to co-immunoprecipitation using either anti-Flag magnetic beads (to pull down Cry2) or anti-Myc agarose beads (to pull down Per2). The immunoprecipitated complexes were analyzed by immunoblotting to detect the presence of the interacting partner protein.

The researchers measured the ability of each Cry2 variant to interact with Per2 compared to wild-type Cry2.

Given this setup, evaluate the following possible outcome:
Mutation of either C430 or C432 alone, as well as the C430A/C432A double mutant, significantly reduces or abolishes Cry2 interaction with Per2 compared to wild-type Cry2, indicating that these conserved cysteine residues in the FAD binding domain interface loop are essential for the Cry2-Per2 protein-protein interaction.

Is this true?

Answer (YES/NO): NO